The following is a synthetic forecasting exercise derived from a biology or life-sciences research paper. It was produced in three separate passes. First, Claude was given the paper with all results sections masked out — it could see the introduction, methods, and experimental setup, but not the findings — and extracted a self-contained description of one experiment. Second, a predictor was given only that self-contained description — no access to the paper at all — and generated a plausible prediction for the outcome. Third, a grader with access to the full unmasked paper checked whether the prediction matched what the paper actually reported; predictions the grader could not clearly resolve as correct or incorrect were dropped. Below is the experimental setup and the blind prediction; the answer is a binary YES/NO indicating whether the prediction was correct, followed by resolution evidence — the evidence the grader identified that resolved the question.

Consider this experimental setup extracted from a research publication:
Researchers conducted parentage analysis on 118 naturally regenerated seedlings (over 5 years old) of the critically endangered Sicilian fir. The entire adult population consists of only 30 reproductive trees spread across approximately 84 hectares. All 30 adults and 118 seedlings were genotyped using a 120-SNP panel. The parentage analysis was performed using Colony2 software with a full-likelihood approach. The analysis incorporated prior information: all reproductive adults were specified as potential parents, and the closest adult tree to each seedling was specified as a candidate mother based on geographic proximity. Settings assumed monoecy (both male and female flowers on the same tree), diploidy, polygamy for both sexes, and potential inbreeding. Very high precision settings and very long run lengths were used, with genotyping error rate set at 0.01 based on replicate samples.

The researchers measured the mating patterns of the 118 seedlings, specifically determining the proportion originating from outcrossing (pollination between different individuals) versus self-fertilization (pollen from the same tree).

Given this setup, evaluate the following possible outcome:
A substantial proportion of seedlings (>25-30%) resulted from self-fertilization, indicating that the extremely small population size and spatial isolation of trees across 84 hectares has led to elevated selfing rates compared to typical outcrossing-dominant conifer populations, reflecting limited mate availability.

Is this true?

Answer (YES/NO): NO